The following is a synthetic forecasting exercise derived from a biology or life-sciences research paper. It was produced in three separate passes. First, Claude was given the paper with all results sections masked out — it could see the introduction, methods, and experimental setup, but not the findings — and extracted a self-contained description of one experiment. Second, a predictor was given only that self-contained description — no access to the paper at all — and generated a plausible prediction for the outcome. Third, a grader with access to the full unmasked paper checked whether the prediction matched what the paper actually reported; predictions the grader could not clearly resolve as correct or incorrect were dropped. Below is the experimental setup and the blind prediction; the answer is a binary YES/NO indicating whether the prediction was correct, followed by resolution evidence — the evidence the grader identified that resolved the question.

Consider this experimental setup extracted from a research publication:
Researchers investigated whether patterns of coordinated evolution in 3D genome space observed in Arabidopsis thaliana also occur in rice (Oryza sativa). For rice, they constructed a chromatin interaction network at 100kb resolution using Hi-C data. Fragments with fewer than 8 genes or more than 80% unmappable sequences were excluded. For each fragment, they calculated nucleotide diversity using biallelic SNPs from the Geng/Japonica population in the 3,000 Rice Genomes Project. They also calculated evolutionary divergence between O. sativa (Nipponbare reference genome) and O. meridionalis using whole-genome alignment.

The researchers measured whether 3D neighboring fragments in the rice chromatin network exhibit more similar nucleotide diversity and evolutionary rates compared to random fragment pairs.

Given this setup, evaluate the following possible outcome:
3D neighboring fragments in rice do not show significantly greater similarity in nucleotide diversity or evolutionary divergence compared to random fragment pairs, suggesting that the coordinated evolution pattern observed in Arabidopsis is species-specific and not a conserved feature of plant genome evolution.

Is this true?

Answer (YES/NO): NO